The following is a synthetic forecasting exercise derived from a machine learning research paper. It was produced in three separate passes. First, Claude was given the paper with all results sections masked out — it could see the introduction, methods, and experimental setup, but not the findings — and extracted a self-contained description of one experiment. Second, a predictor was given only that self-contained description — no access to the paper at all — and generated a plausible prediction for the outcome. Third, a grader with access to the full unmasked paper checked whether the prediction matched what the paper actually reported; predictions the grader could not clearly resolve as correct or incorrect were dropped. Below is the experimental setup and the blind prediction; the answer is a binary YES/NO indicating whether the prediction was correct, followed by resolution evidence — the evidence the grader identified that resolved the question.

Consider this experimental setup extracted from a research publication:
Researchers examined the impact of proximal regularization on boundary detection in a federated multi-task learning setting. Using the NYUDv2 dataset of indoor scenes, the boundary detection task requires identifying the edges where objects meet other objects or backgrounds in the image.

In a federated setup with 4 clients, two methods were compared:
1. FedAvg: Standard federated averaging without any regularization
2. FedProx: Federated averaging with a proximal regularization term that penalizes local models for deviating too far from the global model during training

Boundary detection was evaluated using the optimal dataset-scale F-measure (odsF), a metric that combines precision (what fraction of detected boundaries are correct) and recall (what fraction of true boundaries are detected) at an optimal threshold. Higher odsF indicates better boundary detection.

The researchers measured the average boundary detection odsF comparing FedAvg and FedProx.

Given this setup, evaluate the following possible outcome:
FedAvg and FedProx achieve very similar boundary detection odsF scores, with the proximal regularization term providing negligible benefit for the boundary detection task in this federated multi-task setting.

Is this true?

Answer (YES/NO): NO